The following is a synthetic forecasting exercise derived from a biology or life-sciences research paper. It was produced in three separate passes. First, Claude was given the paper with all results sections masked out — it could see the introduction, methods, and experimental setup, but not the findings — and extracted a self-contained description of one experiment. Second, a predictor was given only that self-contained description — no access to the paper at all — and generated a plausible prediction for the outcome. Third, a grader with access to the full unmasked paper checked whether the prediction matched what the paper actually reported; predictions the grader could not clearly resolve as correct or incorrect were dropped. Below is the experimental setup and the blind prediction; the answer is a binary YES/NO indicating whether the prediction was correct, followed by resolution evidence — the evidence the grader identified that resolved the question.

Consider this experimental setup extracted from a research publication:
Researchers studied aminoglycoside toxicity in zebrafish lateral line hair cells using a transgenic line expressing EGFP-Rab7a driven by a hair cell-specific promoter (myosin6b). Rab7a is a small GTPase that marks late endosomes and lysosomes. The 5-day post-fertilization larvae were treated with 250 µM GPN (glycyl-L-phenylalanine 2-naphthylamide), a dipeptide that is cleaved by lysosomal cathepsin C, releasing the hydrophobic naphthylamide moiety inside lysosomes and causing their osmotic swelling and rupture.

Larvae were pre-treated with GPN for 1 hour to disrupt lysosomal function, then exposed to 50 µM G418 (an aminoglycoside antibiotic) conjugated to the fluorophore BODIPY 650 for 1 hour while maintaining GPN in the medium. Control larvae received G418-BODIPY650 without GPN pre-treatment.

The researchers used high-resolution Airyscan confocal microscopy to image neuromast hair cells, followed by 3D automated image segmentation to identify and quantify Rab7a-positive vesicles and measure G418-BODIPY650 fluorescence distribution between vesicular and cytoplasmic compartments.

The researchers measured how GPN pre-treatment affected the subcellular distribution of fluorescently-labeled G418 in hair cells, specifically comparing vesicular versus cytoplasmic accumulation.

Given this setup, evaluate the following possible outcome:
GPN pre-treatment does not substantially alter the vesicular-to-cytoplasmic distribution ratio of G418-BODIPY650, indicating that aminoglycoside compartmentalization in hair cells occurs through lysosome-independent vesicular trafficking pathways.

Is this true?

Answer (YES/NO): NO